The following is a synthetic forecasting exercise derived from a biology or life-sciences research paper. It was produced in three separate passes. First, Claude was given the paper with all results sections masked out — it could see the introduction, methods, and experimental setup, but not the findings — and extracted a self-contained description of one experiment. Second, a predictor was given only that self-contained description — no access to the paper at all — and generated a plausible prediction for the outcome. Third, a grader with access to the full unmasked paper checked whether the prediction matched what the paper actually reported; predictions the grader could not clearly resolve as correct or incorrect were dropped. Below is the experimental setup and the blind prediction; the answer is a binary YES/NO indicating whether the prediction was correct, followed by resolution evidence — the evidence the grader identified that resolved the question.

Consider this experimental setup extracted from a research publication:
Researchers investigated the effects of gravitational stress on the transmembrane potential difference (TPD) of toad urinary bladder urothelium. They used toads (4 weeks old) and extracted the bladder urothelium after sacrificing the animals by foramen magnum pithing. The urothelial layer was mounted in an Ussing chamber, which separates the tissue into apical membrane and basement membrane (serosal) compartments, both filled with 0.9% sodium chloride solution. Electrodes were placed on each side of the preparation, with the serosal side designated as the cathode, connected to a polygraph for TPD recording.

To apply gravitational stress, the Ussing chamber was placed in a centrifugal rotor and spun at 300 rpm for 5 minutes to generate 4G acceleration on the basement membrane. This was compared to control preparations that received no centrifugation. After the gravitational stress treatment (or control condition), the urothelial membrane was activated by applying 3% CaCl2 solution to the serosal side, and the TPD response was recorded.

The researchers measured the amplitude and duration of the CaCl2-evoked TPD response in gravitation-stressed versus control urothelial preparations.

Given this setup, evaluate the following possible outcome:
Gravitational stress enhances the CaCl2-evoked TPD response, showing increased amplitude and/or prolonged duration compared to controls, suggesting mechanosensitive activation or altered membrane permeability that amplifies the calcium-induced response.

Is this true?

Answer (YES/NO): YES